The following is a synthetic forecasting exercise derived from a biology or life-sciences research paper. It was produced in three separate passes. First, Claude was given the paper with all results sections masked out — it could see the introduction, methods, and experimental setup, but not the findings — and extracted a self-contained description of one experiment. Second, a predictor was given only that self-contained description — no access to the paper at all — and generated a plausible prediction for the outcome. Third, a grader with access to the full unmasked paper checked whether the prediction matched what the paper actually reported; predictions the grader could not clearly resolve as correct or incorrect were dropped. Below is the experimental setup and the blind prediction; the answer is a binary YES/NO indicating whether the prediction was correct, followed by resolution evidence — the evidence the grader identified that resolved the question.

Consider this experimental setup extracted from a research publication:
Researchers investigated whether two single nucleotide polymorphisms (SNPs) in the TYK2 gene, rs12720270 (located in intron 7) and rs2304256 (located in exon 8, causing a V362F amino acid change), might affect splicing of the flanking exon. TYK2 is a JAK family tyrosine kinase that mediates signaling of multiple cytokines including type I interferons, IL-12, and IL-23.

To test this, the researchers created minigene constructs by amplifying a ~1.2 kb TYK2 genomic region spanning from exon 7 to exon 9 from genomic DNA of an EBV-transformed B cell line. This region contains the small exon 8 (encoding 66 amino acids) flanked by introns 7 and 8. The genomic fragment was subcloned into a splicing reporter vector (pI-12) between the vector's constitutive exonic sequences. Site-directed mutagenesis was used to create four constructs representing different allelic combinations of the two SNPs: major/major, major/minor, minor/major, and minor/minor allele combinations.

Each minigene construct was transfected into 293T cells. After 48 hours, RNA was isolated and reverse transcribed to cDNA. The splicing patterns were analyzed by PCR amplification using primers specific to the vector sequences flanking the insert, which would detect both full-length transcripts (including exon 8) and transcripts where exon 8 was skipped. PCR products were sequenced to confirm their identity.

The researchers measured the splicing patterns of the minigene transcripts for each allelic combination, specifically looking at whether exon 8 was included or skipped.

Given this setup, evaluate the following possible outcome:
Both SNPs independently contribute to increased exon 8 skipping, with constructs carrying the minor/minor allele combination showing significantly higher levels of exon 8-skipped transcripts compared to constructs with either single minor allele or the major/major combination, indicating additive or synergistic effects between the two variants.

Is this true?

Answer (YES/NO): NO